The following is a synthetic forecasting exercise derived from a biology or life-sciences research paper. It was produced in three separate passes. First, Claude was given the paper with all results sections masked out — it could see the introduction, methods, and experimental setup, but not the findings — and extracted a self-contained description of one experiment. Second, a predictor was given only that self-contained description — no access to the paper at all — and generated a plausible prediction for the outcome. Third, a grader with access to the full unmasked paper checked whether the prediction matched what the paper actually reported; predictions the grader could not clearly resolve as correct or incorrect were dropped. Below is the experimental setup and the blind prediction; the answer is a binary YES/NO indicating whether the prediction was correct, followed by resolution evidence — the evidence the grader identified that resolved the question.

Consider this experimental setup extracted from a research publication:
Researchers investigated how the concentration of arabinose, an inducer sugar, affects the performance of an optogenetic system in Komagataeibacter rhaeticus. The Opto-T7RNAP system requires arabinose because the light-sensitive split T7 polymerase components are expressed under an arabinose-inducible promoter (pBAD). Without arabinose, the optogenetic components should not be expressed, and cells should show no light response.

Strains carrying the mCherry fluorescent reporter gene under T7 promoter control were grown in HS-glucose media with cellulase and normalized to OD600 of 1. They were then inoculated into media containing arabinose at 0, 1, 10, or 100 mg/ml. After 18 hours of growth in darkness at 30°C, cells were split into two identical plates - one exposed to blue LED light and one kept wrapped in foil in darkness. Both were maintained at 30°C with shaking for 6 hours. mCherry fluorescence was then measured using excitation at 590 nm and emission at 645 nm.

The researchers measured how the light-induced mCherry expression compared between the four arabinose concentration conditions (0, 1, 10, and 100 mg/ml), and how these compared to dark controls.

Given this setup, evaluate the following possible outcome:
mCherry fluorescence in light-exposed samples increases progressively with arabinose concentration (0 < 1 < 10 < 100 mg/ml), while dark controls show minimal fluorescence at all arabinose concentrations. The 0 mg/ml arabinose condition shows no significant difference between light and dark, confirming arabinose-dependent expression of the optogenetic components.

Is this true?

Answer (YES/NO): NO